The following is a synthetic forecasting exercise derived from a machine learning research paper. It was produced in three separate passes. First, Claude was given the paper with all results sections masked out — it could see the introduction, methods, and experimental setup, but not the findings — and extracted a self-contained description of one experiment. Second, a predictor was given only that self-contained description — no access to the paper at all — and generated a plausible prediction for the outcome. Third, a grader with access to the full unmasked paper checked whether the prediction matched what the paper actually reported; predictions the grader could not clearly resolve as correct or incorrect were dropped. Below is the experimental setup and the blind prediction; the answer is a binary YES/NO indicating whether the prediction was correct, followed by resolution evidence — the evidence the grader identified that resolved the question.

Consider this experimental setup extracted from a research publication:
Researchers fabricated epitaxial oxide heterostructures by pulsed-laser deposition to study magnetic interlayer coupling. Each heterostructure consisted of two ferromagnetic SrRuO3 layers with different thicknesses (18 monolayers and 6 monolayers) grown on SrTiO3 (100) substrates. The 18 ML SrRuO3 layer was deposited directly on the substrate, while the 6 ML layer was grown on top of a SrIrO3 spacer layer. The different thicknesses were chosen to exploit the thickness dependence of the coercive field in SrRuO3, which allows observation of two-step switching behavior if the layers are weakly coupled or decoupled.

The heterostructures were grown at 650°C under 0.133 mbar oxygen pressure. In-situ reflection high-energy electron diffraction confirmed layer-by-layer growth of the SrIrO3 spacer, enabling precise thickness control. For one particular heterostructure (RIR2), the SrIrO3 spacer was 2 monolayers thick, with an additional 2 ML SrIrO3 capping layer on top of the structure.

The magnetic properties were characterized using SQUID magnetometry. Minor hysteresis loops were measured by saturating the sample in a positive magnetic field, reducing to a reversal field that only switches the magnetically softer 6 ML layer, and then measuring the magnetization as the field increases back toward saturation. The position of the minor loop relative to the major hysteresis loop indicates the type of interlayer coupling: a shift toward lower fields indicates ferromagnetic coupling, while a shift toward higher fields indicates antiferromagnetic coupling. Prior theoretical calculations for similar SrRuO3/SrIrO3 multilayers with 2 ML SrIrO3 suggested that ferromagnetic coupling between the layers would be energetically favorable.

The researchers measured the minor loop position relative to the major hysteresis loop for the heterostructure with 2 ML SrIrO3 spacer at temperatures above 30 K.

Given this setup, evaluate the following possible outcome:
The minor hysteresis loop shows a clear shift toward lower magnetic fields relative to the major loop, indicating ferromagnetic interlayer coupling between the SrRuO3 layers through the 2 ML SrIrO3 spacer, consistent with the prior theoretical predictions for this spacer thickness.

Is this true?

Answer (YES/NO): NO